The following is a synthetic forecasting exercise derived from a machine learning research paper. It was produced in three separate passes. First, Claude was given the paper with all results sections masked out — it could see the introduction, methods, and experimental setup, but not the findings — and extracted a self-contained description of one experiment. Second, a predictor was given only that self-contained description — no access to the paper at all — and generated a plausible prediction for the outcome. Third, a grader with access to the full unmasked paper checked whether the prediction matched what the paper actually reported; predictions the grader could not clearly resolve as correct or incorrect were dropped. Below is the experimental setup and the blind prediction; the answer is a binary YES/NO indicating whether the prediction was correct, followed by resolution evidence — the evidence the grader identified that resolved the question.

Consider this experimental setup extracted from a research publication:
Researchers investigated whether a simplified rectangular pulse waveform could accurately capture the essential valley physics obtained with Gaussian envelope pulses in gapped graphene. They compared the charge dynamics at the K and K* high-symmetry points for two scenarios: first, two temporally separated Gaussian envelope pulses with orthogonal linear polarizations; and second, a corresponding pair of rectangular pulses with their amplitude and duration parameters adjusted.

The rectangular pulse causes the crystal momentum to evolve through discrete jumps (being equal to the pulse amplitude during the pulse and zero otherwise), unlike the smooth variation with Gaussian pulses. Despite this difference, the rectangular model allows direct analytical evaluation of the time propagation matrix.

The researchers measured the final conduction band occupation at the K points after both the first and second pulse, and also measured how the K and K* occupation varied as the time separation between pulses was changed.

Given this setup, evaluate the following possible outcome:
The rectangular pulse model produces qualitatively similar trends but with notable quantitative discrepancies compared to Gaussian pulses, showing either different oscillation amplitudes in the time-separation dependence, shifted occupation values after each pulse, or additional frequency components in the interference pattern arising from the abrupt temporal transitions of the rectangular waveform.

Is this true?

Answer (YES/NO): NO